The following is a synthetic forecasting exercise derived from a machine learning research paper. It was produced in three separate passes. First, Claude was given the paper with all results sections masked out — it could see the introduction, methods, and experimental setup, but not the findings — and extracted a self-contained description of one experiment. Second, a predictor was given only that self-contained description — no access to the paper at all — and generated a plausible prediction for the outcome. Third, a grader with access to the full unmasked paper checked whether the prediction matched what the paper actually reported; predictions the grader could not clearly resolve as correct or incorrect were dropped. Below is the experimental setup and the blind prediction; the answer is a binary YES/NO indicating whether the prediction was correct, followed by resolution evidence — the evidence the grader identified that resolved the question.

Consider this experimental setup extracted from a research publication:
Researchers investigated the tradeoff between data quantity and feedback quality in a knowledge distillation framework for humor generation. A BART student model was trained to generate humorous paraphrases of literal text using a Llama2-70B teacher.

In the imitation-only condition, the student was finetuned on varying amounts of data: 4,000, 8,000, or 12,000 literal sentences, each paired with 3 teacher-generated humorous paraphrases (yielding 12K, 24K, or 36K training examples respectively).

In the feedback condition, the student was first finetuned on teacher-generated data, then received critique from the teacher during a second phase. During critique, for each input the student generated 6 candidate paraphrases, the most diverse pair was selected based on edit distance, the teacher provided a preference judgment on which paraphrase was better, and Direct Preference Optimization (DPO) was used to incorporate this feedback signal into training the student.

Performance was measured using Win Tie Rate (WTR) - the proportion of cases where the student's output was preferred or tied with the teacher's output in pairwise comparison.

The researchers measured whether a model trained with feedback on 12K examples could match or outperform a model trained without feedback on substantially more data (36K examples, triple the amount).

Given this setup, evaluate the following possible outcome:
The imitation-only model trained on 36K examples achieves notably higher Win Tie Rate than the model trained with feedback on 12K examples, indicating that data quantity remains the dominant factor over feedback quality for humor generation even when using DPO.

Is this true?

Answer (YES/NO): NO